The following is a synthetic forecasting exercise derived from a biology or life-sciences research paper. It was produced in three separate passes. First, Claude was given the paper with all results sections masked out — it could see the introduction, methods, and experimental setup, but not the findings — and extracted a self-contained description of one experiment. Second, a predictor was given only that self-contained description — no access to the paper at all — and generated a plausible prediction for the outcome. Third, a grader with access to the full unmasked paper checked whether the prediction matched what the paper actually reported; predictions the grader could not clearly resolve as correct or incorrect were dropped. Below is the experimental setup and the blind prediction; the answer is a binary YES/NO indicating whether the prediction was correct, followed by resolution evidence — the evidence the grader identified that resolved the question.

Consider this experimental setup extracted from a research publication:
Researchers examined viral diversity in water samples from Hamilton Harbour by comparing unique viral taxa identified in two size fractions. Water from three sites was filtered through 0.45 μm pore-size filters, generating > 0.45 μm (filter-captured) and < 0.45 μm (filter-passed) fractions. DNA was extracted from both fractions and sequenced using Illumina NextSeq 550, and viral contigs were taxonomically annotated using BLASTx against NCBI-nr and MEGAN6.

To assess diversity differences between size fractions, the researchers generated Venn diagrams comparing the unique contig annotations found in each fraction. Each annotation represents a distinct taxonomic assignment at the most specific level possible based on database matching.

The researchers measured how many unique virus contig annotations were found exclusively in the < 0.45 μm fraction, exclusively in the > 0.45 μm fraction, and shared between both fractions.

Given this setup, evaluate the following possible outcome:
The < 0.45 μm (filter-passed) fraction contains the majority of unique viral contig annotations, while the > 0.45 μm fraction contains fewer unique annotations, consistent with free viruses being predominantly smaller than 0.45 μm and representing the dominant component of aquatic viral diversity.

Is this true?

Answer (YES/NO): YES